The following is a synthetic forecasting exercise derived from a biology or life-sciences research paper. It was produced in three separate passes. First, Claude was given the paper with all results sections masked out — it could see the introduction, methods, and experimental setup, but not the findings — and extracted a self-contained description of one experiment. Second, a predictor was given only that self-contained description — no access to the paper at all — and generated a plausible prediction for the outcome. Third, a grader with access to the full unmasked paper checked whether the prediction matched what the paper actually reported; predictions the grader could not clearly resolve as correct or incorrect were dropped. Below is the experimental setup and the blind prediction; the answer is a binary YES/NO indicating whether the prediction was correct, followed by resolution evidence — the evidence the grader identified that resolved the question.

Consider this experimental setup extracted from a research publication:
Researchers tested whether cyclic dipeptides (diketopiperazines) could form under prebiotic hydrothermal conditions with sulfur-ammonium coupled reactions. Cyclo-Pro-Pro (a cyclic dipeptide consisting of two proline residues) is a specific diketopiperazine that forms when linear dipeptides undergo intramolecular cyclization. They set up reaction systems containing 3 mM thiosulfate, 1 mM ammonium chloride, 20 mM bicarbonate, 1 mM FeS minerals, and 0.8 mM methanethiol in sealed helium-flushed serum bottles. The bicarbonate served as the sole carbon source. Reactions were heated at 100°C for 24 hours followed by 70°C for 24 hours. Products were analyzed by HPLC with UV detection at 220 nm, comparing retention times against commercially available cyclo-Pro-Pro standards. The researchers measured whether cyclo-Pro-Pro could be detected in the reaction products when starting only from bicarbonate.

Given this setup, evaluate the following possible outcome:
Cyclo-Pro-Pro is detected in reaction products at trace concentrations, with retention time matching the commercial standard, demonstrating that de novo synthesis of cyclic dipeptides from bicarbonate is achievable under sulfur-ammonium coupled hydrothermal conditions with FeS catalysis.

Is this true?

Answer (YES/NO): NO